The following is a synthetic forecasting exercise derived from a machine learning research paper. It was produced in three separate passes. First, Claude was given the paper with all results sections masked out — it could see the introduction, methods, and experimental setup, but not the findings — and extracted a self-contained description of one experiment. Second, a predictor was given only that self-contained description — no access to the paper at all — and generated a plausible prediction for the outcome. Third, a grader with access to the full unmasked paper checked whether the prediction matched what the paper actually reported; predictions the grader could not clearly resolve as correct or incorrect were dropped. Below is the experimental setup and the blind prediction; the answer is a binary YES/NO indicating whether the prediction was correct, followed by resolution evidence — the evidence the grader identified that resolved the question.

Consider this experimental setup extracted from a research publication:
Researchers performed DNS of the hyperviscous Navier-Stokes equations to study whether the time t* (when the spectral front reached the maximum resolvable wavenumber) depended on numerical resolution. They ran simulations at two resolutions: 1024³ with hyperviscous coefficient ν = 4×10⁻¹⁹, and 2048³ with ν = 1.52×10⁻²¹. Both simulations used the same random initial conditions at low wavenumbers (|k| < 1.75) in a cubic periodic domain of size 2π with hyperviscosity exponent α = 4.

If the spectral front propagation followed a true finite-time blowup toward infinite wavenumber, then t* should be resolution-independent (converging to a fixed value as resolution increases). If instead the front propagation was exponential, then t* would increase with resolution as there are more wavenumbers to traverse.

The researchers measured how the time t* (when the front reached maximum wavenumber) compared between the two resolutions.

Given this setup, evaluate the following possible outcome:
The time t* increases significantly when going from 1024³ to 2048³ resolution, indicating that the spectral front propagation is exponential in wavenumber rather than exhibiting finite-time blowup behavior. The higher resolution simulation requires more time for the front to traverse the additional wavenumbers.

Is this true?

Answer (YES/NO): YES